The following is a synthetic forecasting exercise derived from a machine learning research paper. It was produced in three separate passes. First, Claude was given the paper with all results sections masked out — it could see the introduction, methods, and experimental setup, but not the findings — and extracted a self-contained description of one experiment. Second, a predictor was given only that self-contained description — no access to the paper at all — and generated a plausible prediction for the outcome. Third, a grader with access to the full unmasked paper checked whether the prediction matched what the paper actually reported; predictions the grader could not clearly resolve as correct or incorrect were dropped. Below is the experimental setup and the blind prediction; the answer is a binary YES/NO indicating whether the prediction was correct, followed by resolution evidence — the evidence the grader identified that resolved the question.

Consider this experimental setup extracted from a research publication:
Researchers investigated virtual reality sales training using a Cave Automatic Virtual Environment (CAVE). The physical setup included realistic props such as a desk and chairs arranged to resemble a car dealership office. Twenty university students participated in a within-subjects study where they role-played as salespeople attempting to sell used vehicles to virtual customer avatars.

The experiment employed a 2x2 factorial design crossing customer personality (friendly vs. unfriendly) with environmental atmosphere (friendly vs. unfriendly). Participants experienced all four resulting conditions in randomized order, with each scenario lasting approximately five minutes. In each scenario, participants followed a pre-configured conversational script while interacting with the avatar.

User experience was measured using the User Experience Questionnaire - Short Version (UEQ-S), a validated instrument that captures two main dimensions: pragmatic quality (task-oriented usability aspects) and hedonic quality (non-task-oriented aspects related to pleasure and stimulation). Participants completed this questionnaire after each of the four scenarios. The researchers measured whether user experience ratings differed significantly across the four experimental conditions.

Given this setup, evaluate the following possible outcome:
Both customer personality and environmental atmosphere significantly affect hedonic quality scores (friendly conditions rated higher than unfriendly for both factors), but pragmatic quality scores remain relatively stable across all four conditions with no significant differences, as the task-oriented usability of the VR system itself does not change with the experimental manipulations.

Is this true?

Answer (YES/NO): NO